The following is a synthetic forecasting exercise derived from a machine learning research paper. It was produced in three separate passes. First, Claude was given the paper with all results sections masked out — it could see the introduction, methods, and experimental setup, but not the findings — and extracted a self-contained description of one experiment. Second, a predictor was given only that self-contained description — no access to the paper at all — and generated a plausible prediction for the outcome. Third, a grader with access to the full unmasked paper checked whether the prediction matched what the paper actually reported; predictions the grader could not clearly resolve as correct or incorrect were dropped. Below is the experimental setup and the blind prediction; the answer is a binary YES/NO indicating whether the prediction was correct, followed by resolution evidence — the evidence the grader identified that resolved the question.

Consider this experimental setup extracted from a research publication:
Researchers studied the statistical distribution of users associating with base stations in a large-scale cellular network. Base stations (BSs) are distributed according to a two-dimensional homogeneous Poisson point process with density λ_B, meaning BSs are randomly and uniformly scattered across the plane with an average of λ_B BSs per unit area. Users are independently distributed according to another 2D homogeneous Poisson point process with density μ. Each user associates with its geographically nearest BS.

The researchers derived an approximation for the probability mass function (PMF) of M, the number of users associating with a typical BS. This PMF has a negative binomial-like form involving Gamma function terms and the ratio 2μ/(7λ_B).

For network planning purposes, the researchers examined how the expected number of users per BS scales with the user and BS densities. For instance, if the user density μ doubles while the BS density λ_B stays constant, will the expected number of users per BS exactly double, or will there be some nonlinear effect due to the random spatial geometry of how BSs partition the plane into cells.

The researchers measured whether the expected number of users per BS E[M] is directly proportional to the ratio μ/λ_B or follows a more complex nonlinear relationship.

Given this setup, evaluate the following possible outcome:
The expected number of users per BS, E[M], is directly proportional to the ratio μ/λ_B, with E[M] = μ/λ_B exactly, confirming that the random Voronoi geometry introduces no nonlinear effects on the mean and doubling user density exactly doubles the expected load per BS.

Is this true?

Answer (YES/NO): YES